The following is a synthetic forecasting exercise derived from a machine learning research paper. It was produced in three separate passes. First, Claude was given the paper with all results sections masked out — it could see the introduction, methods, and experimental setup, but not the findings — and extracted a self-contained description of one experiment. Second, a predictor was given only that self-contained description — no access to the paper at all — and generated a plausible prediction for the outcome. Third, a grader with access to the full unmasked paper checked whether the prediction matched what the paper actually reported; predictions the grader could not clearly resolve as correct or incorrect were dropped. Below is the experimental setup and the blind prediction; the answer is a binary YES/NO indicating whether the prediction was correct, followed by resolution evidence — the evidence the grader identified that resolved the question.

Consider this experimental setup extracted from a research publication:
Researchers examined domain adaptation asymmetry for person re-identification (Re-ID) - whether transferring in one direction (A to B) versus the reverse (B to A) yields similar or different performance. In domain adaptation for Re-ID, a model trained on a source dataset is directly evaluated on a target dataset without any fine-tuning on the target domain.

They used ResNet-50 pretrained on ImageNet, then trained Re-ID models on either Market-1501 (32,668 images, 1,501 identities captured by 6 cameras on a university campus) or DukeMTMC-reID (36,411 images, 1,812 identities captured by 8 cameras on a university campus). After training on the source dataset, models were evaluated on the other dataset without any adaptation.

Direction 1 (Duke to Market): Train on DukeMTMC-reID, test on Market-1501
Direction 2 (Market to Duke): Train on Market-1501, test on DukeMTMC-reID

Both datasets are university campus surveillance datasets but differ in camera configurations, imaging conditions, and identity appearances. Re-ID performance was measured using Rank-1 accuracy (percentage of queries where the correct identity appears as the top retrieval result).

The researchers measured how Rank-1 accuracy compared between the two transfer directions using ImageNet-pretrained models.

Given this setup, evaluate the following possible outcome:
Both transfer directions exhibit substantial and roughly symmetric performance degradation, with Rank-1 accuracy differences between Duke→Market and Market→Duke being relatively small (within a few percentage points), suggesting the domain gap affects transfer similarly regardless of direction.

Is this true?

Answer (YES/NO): NO